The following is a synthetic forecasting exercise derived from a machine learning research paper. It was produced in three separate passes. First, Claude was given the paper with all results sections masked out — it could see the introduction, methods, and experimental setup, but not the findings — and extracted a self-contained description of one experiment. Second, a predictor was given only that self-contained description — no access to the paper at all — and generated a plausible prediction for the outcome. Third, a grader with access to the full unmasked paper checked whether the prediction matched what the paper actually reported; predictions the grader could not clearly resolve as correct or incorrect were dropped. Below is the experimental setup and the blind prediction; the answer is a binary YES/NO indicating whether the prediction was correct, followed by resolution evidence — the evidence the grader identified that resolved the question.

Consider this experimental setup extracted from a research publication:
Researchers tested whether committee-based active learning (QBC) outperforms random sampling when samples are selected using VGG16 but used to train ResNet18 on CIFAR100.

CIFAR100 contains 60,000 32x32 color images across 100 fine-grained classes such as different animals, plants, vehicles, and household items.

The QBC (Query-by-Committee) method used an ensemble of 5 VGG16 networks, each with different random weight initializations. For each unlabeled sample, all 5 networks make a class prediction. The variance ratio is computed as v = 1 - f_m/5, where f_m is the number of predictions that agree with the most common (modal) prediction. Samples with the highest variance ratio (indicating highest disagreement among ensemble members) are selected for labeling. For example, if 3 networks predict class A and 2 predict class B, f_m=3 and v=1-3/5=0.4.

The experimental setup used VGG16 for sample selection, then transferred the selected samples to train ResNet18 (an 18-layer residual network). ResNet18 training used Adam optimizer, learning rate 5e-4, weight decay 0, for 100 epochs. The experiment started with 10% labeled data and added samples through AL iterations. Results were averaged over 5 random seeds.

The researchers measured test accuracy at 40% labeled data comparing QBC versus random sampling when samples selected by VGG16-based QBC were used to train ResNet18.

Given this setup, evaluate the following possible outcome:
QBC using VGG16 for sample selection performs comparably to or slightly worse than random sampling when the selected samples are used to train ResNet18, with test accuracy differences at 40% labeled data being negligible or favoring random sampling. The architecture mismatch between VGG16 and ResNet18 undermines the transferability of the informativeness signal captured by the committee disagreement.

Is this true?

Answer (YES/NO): NO